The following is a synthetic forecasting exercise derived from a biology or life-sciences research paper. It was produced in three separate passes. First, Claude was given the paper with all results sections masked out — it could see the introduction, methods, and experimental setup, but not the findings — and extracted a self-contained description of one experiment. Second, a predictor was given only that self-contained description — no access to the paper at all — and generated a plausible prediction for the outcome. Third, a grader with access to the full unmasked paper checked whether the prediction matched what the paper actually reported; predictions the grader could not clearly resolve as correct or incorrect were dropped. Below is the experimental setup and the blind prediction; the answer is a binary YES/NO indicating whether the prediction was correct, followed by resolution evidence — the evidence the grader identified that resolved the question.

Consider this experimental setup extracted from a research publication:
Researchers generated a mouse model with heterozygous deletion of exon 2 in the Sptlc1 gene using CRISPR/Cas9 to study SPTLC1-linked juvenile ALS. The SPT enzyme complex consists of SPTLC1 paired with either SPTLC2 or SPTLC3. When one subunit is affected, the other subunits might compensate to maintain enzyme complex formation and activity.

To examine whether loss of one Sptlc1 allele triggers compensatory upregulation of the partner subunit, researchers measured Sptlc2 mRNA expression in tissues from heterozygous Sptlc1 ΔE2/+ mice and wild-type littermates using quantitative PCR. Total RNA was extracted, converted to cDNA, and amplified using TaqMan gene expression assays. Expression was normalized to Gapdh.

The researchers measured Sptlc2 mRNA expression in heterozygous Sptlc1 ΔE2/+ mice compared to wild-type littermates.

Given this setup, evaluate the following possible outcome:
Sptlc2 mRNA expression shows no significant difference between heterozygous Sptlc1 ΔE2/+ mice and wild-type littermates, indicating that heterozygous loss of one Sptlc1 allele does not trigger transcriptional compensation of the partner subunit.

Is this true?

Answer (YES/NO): YES